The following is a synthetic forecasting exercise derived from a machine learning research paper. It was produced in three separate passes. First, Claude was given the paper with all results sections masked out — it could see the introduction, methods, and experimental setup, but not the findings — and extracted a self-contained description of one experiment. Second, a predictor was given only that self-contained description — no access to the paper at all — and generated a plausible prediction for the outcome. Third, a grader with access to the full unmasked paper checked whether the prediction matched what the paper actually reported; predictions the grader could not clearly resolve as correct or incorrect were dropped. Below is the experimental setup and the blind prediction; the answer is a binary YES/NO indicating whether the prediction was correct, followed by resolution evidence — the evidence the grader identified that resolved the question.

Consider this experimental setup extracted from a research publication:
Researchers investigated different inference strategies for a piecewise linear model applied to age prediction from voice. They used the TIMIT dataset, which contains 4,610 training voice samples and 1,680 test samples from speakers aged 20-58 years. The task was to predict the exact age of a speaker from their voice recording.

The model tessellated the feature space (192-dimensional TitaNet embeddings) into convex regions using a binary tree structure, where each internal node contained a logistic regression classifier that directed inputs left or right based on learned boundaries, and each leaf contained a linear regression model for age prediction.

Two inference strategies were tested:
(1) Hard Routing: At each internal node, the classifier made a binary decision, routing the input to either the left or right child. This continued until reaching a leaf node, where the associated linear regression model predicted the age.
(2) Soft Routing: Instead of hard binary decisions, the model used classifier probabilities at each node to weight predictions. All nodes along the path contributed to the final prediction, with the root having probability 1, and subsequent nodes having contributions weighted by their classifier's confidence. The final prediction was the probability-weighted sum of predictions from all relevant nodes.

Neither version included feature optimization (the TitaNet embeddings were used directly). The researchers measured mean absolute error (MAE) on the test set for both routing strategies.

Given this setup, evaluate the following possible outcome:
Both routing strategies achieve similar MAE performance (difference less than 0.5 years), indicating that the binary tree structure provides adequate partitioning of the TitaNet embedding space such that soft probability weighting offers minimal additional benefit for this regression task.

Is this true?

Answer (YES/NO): YES